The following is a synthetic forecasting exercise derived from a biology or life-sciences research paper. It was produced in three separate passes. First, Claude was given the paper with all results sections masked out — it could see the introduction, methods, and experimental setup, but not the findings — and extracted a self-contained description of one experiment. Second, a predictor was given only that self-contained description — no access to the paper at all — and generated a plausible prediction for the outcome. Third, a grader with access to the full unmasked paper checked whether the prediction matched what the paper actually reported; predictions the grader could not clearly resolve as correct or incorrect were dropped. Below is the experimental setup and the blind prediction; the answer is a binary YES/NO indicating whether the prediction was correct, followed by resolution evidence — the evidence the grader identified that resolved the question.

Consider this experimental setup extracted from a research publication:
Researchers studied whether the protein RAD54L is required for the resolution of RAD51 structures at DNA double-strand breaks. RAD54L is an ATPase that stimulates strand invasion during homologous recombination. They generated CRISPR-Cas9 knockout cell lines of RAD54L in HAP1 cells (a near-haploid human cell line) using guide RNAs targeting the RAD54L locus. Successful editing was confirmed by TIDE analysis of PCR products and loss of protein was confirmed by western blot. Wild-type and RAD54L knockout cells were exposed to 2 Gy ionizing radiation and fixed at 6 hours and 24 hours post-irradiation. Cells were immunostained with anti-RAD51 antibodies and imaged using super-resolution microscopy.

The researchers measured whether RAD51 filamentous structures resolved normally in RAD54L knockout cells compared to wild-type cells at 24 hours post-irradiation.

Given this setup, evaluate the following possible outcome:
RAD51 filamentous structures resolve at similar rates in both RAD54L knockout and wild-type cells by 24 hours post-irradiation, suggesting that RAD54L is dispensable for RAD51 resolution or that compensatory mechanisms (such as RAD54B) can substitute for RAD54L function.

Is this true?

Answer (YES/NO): NO